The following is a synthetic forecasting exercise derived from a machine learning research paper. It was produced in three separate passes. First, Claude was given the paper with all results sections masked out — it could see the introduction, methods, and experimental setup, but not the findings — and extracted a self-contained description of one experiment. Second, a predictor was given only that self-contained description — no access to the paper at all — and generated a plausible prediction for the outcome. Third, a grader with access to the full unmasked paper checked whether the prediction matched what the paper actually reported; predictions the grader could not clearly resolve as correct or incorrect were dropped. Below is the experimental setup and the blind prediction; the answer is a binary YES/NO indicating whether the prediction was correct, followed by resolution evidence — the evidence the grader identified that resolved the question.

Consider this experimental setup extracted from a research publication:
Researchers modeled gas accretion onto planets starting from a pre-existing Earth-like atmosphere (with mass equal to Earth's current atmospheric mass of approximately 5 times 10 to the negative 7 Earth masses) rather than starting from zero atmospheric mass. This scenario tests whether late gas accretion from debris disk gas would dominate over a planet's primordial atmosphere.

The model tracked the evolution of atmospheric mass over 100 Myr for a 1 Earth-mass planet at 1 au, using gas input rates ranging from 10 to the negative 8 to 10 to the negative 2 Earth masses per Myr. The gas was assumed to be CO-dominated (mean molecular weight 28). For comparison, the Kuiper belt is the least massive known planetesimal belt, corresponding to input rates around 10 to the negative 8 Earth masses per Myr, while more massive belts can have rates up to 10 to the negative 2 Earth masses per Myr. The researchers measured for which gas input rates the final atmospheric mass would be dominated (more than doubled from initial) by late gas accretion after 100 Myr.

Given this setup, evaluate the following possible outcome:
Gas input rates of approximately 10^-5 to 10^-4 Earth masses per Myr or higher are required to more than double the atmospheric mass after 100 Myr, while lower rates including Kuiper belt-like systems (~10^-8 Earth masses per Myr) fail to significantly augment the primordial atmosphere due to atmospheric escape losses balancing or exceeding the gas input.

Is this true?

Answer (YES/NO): NO